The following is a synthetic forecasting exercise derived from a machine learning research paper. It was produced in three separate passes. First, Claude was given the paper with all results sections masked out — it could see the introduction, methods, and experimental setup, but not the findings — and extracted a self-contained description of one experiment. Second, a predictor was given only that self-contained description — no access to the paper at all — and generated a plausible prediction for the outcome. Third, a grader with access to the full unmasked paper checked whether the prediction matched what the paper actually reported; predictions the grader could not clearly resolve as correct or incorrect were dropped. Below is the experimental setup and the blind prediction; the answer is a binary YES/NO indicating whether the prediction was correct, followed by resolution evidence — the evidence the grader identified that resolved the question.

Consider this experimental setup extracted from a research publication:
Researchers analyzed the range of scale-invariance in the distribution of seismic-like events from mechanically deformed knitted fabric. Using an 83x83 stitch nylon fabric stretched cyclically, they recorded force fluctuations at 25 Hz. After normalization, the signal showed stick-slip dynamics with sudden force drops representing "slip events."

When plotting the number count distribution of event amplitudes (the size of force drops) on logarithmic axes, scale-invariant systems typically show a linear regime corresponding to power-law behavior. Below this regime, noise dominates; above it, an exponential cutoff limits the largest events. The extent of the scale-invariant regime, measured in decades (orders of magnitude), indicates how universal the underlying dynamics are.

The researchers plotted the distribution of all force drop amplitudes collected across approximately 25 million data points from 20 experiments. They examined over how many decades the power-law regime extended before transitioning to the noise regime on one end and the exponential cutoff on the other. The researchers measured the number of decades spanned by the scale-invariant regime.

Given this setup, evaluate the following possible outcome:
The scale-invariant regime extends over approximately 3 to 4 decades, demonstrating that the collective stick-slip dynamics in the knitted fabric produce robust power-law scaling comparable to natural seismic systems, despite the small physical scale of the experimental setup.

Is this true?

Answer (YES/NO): YES